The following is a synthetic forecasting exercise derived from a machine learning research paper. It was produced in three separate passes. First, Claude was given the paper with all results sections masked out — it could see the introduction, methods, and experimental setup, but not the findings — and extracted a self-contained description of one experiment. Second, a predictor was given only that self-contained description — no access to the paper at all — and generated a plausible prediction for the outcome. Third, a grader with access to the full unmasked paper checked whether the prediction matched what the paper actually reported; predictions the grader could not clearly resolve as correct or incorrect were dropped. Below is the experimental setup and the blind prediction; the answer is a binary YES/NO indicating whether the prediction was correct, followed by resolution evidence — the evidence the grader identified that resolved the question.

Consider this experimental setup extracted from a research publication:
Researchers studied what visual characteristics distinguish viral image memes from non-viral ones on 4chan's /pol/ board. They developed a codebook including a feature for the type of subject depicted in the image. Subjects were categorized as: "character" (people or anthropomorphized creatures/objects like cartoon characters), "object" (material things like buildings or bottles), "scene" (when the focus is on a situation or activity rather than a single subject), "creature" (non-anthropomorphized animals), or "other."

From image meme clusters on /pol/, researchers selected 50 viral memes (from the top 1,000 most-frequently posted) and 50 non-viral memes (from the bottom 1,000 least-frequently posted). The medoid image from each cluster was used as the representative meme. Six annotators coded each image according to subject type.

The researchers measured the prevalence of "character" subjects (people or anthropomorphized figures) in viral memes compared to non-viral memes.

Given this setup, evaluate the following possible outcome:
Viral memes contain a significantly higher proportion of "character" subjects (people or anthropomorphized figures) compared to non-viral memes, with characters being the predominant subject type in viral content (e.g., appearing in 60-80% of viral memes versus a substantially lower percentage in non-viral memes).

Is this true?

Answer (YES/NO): NO